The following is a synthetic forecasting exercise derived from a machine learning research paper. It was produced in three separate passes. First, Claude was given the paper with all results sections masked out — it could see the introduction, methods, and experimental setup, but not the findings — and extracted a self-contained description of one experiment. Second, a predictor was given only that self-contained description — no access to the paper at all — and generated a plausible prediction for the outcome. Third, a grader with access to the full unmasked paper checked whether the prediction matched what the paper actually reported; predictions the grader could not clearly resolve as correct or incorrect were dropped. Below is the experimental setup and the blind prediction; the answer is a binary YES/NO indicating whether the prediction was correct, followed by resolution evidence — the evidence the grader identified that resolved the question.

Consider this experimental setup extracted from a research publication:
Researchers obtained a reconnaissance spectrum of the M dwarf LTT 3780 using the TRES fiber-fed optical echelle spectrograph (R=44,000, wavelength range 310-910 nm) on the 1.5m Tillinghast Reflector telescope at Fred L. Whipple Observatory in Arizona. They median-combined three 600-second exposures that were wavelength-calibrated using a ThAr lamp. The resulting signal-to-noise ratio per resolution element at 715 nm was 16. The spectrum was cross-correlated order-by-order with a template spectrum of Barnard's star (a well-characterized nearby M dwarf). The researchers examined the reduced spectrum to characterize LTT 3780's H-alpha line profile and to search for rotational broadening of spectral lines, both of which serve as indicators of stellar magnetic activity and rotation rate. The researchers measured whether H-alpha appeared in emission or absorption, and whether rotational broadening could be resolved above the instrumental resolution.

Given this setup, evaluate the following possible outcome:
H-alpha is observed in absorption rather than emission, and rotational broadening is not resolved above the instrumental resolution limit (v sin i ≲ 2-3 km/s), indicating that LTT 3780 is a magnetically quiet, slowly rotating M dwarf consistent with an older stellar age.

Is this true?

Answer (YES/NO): YES